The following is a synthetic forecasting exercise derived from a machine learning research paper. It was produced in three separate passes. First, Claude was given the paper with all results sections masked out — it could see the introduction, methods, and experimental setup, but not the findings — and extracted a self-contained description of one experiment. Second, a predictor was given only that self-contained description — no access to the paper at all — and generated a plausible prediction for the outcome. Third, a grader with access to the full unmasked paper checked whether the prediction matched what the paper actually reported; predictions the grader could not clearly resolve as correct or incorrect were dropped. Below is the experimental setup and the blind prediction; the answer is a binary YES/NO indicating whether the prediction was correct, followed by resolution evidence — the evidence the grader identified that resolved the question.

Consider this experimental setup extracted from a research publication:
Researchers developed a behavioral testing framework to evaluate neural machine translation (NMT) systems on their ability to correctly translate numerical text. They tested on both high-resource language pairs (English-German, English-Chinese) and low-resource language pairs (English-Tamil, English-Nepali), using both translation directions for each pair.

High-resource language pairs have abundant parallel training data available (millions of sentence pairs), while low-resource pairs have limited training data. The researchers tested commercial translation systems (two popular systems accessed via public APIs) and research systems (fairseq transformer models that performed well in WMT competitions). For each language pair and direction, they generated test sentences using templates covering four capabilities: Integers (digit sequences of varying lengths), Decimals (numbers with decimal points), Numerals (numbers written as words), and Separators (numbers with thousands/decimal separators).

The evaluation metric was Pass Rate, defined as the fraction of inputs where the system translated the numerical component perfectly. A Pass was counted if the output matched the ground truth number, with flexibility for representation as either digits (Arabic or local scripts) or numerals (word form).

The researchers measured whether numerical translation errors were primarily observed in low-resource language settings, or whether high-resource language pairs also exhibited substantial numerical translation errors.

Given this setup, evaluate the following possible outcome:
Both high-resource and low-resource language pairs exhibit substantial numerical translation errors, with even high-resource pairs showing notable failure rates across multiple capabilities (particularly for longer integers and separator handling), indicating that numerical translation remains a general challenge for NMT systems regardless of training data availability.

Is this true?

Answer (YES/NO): YES